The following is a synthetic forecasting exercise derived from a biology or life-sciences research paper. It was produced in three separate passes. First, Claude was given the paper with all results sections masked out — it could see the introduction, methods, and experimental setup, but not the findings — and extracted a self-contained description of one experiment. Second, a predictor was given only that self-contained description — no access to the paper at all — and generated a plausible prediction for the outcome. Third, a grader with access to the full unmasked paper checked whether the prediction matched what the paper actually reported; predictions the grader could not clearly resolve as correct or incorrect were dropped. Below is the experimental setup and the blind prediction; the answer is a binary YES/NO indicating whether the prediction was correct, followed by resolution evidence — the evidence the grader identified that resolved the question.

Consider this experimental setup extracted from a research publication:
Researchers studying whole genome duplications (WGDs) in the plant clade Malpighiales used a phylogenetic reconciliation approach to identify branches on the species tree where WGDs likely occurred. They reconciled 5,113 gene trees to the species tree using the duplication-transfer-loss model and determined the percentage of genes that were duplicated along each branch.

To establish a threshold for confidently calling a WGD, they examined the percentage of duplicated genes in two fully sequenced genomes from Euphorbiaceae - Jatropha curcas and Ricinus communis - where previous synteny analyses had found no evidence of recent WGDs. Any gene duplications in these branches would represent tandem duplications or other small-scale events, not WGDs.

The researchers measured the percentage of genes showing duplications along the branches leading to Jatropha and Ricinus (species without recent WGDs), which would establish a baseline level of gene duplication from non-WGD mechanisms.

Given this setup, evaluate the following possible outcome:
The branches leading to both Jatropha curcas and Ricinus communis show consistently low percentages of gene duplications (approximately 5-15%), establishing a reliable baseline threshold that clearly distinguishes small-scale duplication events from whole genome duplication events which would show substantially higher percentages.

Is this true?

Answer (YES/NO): NO